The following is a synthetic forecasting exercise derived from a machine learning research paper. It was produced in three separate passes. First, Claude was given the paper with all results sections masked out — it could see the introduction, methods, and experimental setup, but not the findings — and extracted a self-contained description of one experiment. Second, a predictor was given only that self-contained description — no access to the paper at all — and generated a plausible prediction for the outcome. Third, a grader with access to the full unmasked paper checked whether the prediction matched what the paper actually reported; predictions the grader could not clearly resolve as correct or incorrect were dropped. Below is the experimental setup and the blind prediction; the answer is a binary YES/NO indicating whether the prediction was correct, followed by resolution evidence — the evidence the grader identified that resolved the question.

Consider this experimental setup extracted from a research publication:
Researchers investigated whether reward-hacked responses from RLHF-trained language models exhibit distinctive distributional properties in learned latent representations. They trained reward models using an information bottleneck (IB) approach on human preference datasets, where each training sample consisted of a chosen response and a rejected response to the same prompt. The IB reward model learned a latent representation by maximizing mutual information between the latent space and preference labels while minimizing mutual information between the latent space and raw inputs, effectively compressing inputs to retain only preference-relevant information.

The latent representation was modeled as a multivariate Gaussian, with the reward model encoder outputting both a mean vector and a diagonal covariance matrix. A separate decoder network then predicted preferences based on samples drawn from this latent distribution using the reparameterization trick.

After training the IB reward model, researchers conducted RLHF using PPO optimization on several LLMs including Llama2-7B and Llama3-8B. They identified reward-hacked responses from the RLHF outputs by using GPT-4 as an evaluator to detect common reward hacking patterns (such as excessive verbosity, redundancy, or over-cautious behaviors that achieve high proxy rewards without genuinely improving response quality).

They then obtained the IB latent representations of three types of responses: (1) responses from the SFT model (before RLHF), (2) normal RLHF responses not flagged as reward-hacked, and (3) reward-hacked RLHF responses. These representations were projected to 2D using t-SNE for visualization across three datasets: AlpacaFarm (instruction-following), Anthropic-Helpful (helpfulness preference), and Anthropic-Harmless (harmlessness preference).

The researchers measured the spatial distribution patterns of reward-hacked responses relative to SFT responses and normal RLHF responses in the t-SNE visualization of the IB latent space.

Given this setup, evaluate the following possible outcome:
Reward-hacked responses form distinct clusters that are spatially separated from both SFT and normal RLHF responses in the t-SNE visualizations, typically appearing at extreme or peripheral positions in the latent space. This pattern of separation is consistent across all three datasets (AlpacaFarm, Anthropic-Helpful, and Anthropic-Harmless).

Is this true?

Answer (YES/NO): YES